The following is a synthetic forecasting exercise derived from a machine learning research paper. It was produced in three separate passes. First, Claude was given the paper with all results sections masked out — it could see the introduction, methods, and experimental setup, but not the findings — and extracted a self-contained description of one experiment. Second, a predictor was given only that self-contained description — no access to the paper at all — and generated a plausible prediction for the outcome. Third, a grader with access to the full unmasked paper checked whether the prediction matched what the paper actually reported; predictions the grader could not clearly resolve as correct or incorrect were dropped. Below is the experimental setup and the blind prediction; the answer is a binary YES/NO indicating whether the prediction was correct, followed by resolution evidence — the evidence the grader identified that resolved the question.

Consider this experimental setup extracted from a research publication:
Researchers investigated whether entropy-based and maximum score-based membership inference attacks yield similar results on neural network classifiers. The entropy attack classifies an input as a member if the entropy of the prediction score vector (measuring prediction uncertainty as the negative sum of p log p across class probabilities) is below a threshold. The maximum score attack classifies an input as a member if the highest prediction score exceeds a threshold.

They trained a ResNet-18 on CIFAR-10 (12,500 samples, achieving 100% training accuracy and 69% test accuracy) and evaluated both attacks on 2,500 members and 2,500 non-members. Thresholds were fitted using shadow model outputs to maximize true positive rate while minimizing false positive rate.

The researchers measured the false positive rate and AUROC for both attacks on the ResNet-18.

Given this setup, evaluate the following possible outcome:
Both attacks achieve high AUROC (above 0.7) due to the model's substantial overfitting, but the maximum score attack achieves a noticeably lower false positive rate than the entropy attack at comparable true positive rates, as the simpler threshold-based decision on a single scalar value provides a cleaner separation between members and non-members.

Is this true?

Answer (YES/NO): NO